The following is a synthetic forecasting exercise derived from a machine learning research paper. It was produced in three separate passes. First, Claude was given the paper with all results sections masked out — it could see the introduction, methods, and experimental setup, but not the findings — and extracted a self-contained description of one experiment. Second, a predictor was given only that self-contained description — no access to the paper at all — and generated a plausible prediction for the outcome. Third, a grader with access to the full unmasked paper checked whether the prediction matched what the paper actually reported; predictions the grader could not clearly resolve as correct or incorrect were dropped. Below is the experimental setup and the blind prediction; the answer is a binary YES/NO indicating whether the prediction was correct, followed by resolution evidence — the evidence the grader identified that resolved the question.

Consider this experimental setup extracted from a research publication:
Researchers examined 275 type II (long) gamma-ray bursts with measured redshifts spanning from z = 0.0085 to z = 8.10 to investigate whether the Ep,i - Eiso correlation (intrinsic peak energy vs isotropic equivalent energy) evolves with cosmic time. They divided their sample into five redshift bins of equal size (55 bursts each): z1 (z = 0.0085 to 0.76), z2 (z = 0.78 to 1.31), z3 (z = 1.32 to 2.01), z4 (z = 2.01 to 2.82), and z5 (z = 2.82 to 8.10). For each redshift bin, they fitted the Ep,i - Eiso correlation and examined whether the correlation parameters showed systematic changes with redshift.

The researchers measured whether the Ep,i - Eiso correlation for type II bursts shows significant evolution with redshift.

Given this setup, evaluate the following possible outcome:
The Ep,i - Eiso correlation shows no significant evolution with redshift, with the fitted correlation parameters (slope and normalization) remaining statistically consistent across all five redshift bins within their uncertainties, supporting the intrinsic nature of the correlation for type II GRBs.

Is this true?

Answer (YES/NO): YES